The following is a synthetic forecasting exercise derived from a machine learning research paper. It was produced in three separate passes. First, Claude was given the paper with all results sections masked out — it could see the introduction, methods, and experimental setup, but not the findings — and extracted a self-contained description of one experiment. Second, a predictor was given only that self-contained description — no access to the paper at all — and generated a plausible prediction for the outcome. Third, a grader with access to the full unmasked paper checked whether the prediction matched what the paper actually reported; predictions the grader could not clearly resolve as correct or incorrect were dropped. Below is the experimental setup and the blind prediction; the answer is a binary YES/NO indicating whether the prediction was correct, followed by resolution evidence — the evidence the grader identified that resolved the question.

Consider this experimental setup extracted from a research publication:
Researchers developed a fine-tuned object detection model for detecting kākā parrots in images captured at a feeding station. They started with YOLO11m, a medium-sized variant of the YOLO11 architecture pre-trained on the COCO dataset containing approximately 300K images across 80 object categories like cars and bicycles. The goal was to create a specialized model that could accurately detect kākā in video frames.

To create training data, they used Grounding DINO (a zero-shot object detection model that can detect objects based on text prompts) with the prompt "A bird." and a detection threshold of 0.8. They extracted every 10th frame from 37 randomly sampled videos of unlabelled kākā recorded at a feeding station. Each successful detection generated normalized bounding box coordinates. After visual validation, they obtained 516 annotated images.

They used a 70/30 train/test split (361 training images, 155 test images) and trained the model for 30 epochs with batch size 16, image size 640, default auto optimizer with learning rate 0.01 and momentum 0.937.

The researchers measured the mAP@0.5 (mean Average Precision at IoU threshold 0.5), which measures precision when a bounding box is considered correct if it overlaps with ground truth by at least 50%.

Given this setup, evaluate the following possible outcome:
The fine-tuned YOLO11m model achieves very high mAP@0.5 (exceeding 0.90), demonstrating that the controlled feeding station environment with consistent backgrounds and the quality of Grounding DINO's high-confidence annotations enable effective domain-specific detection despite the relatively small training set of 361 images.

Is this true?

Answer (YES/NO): YES